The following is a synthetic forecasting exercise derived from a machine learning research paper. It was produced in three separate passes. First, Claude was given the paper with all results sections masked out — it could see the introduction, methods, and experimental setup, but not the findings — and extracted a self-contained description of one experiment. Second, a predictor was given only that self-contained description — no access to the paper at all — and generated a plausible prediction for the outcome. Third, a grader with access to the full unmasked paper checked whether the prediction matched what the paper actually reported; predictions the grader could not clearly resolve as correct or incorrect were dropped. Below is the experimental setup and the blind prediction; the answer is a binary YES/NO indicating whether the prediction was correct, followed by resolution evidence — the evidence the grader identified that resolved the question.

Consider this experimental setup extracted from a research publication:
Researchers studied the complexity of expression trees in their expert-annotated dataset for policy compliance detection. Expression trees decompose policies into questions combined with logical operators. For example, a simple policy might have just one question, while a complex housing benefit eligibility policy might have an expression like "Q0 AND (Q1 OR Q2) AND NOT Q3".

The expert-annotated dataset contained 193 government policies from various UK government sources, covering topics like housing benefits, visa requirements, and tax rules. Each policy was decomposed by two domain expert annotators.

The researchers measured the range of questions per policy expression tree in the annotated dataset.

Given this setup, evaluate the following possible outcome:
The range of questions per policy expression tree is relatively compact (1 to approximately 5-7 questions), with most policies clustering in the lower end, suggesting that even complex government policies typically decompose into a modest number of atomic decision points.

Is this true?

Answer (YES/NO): NO